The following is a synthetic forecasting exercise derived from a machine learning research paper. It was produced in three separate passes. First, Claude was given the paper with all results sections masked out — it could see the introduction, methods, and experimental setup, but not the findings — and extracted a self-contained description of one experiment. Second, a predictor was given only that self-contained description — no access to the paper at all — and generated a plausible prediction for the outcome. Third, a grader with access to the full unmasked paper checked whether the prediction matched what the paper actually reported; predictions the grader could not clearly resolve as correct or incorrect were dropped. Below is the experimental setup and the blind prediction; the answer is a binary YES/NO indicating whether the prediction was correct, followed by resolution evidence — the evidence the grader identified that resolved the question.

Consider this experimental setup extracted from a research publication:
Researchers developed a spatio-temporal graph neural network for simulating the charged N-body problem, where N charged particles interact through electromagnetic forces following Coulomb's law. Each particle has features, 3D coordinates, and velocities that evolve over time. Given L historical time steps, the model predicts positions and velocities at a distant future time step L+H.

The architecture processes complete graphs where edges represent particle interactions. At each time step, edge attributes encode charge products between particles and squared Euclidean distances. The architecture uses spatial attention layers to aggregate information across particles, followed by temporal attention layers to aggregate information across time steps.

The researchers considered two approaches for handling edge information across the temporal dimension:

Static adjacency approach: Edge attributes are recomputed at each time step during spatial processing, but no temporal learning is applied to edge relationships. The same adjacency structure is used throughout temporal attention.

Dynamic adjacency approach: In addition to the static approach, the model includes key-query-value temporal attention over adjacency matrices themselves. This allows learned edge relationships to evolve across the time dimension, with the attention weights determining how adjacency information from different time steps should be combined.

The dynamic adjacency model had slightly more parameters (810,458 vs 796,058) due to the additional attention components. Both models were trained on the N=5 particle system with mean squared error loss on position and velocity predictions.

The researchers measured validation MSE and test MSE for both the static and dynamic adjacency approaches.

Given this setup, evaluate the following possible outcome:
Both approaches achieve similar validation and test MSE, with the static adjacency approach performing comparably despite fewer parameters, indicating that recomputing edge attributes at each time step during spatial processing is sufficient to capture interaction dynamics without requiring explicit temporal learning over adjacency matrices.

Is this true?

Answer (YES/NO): NO